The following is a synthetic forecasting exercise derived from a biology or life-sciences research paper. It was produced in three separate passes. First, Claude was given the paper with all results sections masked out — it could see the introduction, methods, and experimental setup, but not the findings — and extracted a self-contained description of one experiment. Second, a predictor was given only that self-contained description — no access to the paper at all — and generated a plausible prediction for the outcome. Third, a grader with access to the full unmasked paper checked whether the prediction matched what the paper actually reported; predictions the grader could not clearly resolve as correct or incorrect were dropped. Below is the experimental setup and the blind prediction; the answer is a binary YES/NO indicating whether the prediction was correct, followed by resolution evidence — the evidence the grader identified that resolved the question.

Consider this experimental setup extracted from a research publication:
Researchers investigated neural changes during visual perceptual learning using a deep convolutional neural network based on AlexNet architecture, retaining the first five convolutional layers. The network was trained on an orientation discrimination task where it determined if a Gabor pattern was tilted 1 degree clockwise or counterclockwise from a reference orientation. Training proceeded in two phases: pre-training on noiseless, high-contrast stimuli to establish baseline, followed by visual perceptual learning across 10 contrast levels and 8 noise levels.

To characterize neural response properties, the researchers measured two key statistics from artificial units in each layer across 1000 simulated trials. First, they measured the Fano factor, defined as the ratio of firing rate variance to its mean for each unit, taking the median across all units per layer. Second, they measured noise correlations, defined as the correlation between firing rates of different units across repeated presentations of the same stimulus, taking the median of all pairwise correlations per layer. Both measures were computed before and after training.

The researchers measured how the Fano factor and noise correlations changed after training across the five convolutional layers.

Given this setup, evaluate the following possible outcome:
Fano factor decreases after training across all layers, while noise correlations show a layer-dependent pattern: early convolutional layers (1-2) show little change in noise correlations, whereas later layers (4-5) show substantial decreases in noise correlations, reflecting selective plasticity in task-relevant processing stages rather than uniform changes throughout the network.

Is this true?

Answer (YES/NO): NO